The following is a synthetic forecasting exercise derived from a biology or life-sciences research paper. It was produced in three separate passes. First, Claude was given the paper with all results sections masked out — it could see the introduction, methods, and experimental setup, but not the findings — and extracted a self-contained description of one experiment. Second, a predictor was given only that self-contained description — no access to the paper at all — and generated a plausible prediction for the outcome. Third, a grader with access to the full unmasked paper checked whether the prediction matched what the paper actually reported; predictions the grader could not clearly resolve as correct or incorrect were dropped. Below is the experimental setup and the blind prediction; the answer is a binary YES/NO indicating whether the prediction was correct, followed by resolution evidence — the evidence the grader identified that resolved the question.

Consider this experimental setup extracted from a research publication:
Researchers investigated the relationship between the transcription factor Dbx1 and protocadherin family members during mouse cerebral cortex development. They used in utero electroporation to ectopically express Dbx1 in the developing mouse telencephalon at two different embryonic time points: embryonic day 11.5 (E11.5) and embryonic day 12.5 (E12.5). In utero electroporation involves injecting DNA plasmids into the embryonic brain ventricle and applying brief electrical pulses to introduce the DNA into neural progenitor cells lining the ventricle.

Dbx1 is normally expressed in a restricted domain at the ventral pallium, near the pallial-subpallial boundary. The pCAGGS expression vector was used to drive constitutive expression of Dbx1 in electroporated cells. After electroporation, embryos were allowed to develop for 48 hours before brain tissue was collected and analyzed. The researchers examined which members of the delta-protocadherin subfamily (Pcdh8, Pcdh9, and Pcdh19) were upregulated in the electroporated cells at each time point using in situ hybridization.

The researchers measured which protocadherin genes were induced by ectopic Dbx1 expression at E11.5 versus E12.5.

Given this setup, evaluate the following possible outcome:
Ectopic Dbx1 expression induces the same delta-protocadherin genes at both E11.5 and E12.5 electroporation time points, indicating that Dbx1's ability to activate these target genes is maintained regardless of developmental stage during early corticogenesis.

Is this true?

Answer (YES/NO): NO